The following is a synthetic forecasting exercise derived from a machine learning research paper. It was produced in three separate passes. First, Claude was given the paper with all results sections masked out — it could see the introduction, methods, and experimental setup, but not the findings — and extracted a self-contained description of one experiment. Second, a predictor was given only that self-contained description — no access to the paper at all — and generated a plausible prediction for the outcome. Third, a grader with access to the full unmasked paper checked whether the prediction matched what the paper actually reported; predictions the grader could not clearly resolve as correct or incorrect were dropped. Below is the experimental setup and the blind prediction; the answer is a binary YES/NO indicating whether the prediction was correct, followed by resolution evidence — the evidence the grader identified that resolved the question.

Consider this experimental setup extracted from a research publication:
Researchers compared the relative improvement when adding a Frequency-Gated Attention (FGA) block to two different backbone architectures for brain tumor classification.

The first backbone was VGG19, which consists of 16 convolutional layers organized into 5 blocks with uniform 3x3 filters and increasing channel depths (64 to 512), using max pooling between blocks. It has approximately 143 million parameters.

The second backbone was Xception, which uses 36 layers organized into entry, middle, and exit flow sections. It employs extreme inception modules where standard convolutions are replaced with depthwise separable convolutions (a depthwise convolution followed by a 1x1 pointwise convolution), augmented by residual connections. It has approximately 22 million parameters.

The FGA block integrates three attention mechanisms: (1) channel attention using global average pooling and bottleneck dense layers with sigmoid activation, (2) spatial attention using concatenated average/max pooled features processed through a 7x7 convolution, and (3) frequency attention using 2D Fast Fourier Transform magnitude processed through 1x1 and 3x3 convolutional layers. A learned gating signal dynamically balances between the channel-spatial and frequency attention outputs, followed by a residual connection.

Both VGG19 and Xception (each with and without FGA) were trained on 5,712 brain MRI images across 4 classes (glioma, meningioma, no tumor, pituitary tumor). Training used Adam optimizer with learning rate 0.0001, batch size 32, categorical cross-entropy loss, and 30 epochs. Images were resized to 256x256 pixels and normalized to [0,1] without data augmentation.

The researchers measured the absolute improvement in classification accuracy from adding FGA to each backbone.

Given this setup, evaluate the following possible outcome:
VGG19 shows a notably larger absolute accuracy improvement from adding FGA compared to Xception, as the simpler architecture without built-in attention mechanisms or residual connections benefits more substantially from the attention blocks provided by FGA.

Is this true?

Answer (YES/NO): YES